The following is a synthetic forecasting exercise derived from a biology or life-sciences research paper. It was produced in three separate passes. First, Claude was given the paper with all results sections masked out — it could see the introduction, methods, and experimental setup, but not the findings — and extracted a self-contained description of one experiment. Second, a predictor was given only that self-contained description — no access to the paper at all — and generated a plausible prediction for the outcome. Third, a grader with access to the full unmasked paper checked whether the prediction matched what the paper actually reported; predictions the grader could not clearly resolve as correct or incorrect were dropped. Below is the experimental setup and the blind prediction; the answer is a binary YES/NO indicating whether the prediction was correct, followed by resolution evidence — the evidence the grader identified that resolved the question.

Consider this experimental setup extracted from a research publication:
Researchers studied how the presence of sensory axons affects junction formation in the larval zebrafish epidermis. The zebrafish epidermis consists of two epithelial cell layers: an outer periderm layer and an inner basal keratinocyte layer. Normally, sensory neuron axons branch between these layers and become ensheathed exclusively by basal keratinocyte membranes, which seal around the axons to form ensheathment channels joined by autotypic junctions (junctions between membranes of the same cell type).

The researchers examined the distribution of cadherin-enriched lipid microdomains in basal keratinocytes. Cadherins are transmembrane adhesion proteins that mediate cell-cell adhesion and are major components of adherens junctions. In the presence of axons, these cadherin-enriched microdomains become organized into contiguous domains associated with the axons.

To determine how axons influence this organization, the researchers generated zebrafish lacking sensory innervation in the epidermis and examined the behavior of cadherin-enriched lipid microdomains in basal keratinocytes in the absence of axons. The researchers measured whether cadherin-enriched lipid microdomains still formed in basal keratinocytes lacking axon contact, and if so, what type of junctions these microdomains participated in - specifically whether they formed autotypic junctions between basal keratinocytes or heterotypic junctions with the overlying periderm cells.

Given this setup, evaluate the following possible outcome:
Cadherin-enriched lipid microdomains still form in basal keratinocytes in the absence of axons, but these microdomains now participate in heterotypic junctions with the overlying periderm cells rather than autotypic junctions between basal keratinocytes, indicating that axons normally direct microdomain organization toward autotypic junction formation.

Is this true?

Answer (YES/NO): YES